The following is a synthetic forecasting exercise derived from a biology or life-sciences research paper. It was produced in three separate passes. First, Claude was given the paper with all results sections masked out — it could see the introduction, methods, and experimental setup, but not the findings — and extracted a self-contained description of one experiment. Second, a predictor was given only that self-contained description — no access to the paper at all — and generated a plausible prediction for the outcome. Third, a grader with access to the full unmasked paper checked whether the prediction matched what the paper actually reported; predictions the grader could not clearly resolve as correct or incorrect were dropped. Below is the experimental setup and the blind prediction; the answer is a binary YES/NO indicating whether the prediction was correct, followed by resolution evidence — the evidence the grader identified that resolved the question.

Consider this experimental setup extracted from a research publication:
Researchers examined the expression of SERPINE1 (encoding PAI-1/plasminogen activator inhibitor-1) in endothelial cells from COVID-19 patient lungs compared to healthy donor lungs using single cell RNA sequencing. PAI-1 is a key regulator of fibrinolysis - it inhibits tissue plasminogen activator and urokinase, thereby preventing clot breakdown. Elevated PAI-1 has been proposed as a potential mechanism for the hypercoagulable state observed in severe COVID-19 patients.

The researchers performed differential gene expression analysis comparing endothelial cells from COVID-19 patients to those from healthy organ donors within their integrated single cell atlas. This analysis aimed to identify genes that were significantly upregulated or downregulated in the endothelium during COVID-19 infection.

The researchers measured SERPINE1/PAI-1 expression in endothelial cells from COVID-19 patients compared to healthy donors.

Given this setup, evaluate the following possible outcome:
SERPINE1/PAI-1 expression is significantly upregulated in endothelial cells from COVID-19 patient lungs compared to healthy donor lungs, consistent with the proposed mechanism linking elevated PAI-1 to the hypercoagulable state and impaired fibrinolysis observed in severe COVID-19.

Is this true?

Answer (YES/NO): YES